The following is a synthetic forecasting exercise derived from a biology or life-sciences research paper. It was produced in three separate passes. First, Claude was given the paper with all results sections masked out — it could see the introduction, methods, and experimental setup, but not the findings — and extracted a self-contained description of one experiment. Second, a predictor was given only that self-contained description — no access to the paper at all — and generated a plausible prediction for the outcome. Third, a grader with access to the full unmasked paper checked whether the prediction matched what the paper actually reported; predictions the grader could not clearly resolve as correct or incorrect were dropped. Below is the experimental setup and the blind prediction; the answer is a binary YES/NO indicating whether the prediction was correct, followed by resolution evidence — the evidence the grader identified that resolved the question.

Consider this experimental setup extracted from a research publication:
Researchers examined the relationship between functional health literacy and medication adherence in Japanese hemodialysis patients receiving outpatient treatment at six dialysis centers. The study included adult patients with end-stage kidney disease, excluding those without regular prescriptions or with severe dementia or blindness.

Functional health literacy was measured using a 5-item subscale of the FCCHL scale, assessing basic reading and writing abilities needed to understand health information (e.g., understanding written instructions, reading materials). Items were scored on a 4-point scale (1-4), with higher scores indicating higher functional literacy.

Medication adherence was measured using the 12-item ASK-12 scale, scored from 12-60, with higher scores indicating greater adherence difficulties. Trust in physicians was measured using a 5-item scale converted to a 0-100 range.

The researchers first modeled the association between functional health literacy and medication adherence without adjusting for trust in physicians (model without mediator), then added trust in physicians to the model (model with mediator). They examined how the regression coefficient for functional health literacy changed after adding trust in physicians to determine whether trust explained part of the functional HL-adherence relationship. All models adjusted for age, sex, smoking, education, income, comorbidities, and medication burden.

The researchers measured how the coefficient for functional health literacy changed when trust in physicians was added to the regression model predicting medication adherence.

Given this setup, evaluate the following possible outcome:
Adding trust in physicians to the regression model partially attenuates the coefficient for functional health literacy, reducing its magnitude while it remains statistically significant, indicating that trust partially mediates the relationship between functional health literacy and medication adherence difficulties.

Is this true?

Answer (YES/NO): YES